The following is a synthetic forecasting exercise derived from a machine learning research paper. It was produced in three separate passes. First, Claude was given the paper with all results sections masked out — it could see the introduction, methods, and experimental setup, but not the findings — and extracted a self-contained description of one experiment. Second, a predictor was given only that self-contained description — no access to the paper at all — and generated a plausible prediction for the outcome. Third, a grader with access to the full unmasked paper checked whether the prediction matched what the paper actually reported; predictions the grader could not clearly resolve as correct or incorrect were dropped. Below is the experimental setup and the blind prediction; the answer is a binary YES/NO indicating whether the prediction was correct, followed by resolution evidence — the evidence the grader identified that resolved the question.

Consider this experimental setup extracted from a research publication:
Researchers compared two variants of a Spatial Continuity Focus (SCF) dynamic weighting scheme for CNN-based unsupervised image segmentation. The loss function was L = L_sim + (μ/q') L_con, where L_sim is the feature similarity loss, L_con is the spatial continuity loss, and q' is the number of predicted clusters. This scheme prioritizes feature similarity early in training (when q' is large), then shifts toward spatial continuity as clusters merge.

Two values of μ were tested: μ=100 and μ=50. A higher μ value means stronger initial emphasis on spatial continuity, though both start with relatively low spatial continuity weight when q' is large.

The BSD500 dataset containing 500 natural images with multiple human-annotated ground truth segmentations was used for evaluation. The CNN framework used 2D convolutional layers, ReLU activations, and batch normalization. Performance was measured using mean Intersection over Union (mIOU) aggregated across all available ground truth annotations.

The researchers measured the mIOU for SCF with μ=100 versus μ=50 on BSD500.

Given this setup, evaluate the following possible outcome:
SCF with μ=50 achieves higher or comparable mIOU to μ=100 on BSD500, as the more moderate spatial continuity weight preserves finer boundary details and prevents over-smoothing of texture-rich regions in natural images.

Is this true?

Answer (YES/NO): YES